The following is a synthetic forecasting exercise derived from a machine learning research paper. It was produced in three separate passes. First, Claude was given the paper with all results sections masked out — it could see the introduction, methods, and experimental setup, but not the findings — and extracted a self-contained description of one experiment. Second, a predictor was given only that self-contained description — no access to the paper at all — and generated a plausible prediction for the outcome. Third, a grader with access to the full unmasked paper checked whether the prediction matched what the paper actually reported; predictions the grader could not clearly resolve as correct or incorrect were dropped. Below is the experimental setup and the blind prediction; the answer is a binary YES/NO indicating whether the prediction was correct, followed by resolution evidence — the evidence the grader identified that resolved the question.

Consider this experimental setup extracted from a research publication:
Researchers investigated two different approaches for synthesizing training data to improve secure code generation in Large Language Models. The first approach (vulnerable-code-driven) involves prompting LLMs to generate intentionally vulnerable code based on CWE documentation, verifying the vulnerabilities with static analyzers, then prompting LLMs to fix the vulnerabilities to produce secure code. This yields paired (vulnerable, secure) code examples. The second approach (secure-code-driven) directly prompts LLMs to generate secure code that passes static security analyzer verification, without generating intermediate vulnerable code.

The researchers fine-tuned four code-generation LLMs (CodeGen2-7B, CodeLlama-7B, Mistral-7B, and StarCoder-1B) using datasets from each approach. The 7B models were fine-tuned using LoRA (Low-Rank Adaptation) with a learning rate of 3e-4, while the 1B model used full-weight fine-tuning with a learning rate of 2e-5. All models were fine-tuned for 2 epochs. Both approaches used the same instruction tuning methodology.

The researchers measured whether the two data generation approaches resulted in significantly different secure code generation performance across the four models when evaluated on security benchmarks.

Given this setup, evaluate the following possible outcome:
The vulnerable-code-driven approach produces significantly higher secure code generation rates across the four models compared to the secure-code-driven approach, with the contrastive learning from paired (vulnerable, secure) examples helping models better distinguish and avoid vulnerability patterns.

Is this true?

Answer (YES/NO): NO